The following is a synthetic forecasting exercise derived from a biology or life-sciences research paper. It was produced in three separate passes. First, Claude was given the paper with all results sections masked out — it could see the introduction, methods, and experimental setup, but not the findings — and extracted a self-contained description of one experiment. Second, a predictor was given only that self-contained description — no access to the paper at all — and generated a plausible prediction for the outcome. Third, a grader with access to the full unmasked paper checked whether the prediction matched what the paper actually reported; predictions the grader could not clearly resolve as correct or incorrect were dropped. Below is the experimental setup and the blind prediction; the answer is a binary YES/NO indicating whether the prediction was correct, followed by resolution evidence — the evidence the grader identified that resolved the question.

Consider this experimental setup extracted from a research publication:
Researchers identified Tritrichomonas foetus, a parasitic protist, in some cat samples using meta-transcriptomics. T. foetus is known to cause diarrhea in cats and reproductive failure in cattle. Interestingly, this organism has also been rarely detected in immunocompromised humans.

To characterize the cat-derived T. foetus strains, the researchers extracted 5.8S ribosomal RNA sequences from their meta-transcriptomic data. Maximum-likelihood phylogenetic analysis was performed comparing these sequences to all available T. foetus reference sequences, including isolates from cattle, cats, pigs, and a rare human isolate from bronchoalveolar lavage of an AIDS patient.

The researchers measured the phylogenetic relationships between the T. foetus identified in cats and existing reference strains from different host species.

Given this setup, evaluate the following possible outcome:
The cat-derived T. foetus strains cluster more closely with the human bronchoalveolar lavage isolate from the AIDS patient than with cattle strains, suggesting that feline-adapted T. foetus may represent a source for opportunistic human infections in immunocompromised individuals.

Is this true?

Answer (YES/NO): YES